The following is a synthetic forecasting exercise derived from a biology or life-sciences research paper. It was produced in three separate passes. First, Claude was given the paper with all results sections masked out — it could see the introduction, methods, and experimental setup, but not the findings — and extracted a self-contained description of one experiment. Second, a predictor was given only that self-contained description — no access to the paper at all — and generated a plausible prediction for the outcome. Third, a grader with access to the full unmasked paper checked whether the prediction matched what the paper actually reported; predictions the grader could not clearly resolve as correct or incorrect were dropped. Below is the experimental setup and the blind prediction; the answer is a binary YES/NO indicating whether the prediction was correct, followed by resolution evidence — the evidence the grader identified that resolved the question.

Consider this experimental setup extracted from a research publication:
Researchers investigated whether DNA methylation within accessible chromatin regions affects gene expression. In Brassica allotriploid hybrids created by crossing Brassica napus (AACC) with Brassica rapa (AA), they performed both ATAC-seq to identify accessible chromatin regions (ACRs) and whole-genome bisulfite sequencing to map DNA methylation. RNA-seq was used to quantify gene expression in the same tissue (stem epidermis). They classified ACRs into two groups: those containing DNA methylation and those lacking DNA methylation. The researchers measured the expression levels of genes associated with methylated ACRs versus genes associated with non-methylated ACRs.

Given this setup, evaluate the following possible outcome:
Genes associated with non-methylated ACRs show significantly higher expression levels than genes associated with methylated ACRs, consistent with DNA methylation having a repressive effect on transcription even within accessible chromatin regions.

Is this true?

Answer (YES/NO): YES